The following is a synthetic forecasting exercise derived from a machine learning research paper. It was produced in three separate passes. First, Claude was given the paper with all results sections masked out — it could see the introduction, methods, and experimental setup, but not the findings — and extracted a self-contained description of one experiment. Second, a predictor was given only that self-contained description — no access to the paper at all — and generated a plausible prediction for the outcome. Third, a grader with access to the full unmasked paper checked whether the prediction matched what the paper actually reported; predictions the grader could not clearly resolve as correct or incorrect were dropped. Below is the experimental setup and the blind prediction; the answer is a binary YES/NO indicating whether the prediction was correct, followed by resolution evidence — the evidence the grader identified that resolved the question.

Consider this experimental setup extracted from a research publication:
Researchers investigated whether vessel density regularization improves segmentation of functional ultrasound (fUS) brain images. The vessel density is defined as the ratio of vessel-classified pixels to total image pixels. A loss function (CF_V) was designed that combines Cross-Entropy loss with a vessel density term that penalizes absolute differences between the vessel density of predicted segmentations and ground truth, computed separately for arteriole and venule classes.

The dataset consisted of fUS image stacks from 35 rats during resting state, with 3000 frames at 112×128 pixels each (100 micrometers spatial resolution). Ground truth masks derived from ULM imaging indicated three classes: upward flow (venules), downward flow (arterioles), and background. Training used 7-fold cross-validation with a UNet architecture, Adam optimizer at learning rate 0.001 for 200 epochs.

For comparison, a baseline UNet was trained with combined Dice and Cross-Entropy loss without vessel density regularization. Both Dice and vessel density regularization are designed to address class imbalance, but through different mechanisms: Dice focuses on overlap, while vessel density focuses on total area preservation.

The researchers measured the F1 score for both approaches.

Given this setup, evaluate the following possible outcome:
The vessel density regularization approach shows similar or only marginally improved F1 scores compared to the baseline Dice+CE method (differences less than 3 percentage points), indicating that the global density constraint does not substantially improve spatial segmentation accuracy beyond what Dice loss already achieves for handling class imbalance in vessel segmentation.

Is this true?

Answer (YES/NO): YES